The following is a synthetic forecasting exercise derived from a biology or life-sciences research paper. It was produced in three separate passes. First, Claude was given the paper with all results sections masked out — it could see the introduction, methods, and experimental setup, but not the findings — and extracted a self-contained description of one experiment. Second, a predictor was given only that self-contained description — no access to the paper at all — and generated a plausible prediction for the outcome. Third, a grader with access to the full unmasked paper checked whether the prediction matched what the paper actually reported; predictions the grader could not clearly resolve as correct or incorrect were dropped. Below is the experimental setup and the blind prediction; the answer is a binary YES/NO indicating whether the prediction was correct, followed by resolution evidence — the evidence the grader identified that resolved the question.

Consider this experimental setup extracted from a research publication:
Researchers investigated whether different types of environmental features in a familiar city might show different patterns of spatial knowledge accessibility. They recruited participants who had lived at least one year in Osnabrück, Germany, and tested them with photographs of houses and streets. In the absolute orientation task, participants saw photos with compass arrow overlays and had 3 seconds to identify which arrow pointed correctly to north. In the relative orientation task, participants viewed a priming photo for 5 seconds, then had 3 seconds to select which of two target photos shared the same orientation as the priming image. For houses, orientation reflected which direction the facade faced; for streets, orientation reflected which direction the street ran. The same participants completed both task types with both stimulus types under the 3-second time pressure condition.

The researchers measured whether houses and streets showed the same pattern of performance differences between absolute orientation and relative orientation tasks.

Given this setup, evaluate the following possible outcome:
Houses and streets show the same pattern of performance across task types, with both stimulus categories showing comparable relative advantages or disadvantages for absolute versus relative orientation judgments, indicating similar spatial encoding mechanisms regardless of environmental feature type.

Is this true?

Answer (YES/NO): NO